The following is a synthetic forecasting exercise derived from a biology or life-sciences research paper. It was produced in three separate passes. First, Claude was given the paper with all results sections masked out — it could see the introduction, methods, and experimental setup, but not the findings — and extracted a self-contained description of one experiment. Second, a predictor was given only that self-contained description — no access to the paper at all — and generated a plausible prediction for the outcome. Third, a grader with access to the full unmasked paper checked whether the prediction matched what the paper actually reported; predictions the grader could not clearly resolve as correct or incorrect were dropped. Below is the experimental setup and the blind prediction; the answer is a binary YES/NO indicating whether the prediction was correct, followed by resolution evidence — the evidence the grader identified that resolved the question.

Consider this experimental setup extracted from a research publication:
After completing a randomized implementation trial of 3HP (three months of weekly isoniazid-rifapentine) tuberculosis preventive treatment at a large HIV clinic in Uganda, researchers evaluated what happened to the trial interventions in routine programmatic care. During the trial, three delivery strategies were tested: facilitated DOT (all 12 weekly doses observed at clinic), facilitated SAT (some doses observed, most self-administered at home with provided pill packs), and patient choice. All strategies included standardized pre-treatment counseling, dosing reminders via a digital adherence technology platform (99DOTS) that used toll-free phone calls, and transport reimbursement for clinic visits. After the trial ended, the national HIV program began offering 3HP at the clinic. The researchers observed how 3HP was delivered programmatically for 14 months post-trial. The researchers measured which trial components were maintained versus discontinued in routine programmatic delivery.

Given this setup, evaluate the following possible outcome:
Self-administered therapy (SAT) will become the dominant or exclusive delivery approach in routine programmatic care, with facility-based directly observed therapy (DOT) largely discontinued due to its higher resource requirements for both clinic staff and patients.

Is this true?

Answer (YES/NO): YES